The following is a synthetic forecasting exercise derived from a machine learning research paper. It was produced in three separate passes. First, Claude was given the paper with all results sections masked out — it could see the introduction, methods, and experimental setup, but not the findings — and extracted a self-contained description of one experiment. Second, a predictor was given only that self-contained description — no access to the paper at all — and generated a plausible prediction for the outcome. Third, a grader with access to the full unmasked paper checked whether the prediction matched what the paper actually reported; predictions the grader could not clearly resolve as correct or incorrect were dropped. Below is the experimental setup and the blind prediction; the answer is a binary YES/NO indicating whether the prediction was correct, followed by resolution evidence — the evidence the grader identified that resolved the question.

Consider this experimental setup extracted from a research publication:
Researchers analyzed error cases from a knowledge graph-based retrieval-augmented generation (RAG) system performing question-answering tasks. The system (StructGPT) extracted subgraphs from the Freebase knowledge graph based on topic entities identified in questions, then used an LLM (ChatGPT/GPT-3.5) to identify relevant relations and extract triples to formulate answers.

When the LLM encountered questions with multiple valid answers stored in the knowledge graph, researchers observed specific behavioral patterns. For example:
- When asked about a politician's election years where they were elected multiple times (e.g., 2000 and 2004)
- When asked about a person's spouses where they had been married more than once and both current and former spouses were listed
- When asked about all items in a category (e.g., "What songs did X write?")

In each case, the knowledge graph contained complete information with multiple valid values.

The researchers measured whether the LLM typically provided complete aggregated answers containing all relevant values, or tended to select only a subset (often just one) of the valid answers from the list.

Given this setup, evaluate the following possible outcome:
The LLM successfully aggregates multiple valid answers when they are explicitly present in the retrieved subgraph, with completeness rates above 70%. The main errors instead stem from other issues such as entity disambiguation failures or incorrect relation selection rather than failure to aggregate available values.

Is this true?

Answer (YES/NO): NO